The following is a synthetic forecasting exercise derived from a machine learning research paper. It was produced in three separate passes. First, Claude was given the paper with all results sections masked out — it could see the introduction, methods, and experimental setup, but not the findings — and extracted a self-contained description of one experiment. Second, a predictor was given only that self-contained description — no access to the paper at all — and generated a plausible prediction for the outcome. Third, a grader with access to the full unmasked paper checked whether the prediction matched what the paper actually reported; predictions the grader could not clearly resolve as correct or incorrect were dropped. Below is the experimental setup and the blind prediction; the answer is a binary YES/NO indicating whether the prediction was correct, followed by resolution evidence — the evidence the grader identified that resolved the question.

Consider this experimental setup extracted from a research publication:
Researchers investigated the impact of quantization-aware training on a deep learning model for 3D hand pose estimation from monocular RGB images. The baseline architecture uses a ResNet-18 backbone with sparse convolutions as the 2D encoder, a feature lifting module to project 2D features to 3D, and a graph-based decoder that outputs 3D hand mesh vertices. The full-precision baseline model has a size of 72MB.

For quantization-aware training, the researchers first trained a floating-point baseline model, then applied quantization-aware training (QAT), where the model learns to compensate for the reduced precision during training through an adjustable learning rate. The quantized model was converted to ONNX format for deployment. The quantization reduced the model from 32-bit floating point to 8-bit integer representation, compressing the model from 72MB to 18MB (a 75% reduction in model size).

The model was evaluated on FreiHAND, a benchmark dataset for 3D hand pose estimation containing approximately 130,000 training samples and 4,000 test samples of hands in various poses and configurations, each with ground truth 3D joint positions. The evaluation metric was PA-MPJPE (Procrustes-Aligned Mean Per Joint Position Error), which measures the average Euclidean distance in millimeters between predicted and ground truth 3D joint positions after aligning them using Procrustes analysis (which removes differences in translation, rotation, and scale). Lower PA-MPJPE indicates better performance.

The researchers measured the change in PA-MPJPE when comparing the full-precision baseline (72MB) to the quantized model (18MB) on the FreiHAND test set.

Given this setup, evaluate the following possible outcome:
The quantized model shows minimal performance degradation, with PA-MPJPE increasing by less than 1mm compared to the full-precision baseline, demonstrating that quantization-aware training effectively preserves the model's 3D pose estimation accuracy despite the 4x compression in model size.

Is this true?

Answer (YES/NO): YES